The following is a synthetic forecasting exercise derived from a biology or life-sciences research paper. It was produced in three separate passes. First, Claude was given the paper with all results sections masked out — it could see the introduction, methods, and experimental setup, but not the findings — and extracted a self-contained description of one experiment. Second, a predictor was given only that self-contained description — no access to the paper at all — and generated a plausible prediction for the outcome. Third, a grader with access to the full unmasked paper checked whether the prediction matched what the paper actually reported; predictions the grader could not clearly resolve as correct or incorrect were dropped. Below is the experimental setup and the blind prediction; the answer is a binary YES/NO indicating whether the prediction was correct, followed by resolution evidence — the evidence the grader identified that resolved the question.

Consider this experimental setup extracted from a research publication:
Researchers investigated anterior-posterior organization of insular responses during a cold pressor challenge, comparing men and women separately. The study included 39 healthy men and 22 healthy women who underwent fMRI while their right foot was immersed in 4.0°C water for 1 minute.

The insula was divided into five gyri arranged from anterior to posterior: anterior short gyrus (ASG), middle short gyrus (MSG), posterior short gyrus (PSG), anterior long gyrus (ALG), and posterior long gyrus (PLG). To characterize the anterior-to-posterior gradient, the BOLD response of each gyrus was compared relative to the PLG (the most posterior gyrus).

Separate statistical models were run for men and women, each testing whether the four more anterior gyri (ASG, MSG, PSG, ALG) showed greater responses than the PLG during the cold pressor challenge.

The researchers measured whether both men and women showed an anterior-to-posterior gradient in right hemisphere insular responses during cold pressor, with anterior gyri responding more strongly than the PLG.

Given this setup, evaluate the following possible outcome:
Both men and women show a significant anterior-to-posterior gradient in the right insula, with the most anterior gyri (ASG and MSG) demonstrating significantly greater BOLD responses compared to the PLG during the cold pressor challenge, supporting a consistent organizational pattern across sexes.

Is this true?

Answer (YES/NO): NO